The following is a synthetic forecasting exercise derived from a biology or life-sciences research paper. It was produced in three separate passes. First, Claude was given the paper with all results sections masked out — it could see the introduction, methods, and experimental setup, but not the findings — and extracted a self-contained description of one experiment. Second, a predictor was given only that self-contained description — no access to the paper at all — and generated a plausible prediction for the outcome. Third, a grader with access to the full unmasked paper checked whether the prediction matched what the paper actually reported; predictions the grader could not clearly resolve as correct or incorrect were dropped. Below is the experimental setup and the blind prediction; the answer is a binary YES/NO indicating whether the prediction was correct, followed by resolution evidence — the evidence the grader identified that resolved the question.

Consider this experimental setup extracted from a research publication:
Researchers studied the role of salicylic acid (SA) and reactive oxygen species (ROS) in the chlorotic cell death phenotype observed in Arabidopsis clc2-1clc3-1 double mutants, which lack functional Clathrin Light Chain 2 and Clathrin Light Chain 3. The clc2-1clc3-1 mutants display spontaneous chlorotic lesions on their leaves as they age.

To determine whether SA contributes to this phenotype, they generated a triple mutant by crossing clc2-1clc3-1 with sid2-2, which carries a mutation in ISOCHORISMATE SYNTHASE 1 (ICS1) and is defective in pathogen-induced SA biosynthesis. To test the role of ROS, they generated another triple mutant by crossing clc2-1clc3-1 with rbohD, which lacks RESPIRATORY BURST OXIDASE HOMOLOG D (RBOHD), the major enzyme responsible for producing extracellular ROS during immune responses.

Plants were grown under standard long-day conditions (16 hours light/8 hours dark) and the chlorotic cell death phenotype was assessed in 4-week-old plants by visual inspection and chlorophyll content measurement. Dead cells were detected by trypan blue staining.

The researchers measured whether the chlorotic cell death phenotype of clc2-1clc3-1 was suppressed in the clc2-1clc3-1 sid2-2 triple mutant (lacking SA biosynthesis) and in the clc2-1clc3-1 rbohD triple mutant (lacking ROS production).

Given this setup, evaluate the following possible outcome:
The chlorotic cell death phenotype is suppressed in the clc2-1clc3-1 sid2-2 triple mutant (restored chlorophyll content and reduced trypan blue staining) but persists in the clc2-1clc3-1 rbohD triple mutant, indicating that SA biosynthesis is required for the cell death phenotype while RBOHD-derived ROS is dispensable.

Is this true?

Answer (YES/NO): NO